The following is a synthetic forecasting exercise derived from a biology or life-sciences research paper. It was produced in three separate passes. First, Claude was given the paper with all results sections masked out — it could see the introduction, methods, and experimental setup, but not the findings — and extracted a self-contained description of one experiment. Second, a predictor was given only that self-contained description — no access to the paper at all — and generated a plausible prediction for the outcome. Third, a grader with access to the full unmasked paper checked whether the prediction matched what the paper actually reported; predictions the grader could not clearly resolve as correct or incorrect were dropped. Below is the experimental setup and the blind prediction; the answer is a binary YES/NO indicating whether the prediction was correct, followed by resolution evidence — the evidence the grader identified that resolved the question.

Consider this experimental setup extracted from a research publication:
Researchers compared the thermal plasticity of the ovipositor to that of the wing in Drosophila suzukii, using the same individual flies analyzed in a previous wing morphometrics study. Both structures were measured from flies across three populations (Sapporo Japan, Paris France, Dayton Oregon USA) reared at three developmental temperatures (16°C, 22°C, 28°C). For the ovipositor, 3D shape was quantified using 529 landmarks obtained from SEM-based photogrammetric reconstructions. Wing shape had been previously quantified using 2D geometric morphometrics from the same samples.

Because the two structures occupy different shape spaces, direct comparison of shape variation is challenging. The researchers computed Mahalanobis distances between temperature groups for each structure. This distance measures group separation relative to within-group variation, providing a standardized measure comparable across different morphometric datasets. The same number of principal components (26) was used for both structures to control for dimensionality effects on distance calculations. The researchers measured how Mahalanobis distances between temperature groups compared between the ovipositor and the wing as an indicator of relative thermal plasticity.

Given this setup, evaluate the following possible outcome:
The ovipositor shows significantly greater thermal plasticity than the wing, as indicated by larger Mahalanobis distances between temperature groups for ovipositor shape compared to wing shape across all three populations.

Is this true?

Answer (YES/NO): NO